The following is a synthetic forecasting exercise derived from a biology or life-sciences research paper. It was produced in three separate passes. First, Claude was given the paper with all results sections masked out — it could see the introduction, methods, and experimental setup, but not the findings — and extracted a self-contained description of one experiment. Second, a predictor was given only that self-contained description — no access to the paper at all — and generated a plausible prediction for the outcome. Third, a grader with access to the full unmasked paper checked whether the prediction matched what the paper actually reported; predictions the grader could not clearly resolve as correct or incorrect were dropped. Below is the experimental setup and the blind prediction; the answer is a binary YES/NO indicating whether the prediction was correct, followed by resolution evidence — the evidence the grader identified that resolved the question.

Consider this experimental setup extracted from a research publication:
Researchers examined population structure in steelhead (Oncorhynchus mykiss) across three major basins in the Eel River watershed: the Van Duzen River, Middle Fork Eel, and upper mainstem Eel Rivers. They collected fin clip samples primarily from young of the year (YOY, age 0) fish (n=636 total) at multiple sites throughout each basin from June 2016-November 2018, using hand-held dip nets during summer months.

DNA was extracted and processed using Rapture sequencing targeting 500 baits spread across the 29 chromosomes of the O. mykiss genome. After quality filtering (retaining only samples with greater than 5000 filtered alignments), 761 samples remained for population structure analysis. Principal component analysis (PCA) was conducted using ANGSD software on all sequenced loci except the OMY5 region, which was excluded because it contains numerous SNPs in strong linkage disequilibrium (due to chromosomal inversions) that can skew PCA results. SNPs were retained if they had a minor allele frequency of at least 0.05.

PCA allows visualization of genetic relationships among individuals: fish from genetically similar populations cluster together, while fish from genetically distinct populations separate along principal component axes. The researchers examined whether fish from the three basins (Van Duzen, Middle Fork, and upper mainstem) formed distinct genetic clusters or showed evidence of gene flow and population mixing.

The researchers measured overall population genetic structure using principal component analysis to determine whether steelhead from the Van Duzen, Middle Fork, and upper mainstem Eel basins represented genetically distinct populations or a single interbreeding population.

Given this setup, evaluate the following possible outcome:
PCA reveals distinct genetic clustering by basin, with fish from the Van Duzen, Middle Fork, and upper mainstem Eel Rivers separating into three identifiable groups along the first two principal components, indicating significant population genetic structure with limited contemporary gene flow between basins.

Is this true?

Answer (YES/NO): NO